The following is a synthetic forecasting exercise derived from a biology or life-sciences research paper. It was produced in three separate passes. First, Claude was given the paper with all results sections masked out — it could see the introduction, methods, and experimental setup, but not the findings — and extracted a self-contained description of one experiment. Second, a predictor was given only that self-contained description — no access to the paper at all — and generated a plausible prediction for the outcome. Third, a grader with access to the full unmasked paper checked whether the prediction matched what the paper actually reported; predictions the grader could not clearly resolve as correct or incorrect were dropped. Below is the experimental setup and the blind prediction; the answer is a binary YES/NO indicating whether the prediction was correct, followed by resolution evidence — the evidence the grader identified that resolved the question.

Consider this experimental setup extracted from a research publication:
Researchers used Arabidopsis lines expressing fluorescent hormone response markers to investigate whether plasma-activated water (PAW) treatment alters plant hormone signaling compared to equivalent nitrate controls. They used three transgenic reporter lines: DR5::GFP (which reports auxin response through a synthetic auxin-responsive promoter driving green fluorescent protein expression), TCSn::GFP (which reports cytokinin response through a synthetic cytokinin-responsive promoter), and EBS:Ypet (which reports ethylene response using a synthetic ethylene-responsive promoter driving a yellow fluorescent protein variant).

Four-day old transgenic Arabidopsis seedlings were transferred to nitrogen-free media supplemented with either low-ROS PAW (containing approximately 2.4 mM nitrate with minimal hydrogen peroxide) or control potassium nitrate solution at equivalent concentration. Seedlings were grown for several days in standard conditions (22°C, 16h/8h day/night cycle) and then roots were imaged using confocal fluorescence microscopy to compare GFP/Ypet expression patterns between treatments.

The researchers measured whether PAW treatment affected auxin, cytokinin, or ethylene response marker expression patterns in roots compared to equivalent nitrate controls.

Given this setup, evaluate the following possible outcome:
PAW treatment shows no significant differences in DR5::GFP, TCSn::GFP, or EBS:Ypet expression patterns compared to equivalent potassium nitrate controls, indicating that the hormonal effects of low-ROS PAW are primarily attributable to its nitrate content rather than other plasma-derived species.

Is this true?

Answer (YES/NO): YES